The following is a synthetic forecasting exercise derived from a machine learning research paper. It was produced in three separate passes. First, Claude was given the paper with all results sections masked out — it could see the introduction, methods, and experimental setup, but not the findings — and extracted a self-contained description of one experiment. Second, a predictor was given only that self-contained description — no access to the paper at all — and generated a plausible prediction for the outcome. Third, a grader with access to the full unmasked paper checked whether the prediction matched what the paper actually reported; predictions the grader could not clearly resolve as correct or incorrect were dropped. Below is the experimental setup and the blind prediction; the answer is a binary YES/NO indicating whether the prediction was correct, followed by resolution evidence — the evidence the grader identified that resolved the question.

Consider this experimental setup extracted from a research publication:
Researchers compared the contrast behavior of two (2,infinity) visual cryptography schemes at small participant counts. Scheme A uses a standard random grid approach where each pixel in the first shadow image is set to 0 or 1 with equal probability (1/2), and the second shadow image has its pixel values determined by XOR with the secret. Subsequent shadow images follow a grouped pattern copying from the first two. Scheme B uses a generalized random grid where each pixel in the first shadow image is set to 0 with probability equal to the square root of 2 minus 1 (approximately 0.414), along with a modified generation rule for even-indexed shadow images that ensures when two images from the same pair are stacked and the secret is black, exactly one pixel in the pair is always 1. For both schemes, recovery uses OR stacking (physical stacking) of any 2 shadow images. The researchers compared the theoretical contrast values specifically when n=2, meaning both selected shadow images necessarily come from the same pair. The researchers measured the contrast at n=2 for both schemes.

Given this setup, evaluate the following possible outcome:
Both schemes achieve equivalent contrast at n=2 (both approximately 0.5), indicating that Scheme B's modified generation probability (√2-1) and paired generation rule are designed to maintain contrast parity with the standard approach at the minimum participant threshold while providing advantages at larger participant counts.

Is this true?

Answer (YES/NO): NO